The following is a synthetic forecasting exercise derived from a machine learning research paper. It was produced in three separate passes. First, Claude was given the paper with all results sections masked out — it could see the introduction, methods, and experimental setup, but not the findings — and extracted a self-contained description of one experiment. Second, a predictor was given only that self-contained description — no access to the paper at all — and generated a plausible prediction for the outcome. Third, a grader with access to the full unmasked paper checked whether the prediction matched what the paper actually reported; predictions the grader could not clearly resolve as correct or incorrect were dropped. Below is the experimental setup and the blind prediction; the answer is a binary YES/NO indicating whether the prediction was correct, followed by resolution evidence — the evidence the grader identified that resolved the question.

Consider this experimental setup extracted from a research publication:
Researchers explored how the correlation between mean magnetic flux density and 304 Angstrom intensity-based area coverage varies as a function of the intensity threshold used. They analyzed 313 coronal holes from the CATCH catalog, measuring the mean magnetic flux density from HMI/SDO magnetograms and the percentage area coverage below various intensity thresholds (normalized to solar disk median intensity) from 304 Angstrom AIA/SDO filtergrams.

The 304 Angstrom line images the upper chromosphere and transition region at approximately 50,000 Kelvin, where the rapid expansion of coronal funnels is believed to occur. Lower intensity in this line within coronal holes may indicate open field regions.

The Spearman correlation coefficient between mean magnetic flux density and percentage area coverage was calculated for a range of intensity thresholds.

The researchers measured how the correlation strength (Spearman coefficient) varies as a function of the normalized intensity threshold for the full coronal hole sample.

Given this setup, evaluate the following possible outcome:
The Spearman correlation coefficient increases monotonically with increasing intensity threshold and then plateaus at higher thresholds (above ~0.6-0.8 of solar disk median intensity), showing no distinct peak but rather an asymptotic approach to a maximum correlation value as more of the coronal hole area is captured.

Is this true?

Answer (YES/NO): NO